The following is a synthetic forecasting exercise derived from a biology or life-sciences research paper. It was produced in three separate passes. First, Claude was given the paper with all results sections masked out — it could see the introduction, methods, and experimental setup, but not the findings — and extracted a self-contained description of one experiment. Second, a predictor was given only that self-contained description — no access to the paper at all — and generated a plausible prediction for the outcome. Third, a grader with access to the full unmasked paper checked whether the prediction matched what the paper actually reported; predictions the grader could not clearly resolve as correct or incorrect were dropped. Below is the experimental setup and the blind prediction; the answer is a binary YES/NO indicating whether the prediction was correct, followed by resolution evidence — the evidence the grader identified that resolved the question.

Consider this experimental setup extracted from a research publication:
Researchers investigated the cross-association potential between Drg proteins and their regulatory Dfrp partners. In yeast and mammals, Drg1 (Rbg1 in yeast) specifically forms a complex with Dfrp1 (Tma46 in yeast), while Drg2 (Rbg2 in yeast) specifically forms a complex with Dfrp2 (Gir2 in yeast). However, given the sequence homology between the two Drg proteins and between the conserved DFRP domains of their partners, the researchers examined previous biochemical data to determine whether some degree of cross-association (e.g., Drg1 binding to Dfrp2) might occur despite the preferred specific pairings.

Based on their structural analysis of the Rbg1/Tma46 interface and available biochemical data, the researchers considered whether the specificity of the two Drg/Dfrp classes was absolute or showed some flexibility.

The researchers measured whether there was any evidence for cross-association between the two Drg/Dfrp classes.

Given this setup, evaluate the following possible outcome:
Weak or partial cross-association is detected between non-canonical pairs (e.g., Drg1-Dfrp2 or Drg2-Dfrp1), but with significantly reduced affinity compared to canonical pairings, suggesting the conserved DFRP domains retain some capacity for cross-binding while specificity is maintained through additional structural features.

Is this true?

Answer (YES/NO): YES